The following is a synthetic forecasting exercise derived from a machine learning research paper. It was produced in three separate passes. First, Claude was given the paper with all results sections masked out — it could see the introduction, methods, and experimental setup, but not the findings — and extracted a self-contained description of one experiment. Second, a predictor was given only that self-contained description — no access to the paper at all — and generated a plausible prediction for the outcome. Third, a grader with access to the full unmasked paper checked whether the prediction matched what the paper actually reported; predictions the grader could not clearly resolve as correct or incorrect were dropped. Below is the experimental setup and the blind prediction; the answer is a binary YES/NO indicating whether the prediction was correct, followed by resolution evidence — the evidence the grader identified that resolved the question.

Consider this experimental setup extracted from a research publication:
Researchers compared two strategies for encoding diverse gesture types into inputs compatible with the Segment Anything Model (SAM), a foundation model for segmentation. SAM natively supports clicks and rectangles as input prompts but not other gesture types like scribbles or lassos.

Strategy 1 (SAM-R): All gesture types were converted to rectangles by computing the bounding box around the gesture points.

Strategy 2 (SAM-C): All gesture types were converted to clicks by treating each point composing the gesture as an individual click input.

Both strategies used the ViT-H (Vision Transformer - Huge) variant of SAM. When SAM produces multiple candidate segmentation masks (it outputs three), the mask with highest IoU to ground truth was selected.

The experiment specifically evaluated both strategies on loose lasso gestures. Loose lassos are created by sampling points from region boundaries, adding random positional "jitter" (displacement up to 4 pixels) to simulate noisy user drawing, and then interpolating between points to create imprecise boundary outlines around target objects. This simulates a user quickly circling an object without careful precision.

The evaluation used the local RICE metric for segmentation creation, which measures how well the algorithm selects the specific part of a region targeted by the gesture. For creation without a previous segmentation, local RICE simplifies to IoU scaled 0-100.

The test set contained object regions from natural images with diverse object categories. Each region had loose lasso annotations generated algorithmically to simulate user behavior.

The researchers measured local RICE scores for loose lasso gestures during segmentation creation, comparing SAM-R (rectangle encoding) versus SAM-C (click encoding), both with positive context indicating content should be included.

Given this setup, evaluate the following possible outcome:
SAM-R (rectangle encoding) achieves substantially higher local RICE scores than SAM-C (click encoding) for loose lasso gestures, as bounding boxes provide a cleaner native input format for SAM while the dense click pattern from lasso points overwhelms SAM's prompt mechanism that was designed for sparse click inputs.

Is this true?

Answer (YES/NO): YES